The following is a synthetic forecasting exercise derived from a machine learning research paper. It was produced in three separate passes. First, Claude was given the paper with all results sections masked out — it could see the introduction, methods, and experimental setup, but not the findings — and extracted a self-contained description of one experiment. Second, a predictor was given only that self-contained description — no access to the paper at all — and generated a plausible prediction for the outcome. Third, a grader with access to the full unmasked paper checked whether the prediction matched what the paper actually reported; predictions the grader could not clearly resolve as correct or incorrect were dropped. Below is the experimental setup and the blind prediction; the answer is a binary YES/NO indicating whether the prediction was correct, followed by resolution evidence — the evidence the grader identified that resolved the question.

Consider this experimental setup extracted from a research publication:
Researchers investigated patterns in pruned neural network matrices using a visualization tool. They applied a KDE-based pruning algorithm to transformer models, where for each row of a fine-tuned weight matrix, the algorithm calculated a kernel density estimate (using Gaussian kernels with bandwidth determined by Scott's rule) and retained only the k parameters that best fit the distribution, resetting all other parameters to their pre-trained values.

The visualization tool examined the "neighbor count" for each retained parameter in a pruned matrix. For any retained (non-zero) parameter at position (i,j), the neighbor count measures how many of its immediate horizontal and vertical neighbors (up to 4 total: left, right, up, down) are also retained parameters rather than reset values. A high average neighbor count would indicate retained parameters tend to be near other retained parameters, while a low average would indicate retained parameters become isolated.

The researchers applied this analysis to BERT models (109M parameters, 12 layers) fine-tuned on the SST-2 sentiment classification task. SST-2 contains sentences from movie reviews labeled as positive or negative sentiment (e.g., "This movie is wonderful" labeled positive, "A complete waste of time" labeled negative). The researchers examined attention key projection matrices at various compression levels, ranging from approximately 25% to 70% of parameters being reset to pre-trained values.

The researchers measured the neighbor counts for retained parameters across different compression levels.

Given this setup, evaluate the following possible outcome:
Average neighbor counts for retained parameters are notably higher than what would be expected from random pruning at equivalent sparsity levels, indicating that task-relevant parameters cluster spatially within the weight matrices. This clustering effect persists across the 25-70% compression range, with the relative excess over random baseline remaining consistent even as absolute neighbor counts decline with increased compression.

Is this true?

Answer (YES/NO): NO